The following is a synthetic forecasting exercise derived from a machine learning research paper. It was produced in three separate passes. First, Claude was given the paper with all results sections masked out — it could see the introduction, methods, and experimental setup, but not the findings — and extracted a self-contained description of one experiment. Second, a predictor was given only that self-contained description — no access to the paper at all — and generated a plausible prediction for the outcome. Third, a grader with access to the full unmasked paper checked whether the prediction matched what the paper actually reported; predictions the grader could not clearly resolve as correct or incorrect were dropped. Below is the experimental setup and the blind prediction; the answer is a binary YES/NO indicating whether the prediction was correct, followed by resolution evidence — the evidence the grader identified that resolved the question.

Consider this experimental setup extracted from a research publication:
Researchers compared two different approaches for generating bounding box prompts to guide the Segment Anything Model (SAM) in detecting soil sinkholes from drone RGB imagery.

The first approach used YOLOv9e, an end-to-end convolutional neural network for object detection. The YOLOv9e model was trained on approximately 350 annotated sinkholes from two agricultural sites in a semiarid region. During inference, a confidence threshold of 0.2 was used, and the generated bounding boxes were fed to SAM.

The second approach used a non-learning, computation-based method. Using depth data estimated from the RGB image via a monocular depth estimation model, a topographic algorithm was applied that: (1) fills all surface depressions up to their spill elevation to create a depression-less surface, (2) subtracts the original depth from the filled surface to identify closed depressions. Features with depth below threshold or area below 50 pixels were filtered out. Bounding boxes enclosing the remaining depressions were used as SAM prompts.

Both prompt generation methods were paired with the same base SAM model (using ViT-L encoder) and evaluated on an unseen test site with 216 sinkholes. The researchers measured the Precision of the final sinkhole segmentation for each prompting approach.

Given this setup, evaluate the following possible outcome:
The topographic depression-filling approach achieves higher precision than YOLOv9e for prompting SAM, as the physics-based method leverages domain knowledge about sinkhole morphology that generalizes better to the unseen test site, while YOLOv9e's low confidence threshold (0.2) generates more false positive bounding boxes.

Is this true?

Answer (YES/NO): YES